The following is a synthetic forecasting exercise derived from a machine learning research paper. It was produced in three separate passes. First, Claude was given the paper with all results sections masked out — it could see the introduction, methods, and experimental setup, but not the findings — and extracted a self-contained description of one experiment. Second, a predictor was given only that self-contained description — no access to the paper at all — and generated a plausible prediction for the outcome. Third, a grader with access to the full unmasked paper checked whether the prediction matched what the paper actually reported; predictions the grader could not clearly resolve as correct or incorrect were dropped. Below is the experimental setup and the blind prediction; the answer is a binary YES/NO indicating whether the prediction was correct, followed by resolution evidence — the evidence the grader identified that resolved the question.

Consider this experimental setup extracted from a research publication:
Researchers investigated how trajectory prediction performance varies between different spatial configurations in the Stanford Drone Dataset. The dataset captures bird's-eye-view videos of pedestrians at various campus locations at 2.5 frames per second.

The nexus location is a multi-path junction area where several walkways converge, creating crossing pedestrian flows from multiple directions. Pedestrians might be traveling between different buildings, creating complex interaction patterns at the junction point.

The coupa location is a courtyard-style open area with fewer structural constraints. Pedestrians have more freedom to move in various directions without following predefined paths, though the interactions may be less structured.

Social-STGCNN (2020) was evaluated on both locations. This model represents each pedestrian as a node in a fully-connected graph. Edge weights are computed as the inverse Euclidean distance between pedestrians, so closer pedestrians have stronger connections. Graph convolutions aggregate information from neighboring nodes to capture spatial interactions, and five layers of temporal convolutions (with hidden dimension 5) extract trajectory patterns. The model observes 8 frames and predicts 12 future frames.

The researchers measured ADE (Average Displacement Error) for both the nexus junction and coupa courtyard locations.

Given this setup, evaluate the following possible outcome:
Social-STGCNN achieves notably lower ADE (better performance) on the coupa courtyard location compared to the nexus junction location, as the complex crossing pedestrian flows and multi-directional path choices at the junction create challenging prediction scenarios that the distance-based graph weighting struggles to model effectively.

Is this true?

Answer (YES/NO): YES